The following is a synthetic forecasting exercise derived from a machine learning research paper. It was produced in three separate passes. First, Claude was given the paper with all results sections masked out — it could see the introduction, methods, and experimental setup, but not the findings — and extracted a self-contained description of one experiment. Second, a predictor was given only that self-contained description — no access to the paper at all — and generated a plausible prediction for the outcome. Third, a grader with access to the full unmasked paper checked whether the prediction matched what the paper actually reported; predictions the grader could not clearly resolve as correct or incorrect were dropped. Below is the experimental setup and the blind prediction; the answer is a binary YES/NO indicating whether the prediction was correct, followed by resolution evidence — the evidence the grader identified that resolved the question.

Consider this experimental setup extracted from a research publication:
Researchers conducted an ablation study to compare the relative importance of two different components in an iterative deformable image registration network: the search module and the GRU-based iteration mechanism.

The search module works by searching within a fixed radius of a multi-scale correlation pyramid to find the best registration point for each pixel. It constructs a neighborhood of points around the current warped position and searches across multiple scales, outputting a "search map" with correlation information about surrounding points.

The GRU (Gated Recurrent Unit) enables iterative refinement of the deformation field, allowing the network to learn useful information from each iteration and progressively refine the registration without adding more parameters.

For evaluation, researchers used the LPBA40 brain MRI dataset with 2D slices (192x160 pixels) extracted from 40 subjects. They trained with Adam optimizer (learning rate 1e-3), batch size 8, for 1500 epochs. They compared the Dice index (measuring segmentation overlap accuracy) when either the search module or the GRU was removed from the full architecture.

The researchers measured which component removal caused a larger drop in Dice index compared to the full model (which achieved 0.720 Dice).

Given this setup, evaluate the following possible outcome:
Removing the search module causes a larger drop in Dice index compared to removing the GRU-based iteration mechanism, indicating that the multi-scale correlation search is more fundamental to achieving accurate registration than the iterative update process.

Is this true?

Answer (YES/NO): YES